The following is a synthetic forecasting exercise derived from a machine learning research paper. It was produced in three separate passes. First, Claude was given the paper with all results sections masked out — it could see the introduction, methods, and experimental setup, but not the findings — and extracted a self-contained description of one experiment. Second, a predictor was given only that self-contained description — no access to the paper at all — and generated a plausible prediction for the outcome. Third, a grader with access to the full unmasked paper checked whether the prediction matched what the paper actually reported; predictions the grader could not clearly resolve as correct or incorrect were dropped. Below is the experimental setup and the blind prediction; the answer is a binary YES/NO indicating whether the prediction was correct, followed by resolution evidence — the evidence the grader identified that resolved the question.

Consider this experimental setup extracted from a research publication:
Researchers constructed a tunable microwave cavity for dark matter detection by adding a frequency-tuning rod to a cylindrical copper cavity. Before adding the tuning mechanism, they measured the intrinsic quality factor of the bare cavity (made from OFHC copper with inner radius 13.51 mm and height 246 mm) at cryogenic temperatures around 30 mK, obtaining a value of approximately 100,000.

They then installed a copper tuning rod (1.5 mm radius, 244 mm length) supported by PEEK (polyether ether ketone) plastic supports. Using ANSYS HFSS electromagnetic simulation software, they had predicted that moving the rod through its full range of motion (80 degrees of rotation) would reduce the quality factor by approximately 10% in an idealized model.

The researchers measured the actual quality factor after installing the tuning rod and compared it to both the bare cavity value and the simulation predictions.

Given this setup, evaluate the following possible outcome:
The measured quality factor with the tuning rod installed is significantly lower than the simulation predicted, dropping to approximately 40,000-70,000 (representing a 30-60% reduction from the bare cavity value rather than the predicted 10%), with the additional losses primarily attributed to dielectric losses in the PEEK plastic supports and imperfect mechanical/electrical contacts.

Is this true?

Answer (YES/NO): YES